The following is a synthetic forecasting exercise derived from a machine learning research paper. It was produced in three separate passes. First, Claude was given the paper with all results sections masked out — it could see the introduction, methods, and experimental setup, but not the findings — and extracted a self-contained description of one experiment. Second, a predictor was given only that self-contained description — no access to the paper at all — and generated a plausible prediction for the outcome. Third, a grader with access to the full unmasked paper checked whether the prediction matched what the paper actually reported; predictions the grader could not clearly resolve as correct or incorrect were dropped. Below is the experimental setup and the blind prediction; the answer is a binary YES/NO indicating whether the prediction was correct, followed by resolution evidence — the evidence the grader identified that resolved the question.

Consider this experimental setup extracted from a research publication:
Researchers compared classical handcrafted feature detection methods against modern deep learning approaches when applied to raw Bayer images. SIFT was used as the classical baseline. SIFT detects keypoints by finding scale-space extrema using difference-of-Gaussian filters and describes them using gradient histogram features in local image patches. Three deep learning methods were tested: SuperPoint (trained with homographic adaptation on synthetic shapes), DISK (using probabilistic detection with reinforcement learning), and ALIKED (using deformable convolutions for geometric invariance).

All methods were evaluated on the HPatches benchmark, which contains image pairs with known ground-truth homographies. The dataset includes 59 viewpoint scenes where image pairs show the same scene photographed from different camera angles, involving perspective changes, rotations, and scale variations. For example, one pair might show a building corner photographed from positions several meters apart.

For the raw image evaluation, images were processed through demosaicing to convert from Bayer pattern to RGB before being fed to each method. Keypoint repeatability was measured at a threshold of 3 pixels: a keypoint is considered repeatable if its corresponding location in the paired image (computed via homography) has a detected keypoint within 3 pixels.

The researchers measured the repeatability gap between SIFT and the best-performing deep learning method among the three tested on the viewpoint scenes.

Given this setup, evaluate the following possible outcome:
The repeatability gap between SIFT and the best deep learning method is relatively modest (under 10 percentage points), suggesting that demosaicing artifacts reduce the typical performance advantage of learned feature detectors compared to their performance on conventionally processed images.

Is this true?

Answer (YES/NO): NO